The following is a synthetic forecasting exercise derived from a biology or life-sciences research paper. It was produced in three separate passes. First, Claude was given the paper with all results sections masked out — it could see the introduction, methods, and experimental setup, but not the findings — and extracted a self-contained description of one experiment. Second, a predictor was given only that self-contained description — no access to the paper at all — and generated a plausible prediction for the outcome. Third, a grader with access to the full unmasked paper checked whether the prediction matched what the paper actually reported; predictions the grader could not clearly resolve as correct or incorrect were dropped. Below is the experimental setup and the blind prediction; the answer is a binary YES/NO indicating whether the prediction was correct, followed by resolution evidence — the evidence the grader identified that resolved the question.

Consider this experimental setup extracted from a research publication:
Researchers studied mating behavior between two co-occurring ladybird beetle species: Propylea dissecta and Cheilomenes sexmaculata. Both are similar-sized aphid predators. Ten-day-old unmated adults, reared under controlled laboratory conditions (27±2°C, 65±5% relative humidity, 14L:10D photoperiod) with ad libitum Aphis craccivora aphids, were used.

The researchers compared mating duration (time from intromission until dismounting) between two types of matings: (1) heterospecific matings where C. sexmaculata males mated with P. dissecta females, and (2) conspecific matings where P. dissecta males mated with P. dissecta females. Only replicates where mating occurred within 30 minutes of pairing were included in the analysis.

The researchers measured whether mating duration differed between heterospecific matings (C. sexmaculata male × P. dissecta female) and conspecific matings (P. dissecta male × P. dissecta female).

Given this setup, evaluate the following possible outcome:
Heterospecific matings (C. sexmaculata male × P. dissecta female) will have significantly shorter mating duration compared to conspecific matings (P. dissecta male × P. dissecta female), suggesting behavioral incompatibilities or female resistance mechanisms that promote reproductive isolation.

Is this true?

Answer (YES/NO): YES